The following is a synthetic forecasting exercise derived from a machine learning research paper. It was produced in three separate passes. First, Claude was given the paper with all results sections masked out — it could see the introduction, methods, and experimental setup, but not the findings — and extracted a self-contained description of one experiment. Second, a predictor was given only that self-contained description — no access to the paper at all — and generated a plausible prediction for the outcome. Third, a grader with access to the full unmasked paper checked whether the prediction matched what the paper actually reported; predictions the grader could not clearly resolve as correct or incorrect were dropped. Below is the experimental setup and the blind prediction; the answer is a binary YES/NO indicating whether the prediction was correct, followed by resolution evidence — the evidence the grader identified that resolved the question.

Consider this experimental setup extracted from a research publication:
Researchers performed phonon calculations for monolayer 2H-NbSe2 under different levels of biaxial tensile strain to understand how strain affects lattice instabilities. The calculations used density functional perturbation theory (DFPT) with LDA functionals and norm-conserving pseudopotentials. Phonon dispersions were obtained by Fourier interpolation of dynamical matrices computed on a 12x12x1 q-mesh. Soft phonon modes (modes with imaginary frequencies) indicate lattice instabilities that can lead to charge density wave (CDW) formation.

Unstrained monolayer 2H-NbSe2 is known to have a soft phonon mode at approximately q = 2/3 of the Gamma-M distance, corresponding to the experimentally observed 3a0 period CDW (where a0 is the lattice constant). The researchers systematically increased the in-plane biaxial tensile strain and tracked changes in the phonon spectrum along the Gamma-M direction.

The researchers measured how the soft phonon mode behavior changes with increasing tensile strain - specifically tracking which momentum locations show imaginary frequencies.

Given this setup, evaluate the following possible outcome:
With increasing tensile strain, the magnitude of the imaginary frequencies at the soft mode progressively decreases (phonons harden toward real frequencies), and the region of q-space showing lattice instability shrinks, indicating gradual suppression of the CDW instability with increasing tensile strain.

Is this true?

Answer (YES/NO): NO